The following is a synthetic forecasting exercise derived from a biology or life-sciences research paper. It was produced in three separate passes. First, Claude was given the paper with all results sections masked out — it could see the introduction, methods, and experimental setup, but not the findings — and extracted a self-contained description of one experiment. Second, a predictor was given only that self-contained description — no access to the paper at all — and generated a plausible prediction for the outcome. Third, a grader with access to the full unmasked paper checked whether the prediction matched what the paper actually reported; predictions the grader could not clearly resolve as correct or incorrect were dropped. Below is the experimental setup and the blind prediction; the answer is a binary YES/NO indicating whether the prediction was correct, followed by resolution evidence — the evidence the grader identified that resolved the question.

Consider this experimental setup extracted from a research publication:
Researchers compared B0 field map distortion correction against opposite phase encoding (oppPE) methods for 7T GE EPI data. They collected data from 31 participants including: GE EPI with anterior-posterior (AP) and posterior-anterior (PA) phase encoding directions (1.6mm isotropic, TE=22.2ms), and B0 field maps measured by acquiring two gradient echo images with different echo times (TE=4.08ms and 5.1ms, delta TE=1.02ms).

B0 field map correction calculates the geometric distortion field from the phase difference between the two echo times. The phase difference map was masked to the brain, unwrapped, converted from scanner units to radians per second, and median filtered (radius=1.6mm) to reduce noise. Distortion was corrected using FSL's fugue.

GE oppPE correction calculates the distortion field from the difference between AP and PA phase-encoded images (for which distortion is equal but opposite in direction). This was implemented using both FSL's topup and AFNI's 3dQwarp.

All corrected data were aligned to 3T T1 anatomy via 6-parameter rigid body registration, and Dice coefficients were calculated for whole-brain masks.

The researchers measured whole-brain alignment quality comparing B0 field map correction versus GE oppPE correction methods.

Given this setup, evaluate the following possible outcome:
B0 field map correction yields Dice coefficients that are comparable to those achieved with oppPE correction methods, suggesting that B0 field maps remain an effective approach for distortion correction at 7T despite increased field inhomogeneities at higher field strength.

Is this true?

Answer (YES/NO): NO